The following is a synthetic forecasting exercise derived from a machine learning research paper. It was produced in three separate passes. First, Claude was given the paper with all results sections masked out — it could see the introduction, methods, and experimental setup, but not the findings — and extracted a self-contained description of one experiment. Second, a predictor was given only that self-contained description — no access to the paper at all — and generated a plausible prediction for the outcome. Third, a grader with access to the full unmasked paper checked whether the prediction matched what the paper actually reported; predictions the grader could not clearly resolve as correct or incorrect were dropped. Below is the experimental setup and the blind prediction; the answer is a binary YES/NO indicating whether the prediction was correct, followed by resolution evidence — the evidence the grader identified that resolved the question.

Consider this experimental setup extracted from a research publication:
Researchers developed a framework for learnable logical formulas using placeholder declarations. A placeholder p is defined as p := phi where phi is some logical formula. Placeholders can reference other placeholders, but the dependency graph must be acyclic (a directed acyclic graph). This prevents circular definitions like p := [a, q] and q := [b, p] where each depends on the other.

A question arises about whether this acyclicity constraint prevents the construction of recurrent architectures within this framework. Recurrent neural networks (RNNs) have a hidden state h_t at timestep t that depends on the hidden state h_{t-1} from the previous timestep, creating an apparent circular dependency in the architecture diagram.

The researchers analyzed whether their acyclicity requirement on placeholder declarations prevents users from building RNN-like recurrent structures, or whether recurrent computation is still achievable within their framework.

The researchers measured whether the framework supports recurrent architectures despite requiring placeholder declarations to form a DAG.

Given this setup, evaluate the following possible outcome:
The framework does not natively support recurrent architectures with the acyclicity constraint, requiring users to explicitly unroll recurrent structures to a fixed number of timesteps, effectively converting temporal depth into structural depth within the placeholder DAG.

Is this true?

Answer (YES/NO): NO